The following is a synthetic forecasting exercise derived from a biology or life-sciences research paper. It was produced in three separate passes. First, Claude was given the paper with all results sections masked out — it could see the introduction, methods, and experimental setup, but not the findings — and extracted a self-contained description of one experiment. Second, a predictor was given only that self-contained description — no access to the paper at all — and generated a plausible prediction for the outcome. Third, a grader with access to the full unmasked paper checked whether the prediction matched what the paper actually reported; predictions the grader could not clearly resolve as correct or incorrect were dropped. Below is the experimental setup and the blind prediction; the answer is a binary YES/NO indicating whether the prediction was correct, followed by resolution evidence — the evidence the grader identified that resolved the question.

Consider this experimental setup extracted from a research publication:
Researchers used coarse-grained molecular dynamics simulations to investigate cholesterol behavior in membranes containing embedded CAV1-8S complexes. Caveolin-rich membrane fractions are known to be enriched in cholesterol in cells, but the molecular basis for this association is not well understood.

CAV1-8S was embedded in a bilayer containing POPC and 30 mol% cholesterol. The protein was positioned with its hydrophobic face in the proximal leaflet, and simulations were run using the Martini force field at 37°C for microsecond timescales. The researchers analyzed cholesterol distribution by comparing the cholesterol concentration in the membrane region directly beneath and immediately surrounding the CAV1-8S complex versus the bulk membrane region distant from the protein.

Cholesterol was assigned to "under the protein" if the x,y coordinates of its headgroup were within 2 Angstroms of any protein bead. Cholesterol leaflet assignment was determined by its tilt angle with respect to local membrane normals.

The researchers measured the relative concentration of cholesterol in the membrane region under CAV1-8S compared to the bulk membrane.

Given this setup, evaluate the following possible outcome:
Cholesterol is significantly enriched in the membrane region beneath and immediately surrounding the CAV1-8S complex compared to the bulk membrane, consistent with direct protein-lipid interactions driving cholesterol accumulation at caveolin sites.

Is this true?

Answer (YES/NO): YES